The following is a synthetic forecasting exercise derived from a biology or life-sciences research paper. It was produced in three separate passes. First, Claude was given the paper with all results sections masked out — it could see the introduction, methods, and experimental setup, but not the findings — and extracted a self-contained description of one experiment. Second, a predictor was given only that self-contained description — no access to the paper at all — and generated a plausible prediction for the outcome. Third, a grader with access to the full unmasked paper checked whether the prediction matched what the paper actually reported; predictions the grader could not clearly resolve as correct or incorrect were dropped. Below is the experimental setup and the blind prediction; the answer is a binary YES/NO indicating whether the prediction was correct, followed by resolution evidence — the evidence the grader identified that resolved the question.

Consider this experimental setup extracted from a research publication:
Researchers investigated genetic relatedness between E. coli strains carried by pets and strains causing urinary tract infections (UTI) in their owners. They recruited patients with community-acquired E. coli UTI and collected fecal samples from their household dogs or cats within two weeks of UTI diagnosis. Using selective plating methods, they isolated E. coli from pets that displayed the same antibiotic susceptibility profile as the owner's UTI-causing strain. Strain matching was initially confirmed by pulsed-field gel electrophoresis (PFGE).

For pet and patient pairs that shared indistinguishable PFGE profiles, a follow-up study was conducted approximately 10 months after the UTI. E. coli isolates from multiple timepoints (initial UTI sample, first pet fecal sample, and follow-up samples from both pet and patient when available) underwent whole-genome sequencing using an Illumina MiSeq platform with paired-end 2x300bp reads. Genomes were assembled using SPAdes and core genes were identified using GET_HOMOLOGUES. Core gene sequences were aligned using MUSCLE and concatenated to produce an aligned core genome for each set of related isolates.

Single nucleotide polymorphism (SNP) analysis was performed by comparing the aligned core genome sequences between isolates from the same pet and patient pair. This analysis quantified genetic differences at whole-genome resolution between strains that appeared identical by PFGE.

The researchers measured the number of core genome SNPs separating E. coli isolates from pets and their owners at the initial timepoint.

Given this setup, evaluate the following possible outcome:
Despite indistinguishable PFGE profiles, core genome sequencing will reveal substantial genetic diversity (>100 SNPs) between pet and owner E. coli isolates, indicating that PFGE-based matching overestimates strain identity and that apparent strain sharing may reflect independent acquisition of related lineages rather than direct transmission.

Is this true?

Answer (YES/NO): NO